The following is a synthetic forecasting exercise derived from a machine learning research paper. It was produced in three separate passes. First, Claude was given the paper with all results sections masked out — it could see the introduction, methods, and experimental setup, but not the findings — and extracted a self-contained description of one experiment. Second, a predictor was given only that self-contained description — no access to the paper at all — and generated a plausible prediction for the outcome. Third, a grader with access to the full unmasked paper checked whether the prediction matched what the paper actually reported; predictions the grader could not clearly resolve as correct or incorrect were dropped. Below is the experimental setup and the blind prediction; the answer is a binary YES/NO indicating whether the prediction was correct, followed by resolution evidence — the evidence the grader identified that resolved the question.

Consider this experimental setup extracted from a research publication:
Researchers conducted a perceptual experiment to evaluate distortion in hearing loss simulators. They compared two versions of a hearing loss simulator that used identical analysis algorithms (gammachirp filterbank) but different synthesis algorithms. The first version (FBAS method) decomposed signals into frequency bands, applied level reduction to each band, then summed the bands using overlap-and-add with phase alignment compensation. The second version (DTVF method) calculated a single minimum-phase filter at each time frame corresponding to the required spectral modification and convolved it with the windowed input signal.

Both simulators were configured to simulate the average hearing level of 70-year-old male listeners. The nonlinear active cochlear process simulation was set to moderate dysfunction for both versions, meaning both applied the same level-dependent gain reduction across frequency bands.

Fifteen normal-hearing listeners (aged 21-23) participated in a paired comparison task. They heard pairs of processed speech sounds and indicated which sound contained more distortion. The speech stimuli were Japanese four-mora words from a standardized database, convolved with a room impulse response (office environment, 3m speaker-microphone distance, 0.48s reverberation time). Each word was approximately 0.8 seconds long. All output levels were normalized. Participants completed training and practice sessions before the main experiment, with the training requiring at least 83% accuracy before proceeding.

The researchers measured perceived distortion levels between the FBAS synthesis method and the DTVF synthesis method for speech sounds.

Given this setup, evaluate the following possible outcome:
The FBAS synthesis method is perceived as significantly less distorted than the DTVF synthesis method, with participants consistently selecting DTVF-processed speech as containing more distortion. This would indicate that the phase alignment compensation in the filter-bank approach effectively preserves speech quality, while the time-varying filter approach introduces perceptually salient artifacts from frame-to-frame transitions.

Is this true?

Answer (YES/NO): NO